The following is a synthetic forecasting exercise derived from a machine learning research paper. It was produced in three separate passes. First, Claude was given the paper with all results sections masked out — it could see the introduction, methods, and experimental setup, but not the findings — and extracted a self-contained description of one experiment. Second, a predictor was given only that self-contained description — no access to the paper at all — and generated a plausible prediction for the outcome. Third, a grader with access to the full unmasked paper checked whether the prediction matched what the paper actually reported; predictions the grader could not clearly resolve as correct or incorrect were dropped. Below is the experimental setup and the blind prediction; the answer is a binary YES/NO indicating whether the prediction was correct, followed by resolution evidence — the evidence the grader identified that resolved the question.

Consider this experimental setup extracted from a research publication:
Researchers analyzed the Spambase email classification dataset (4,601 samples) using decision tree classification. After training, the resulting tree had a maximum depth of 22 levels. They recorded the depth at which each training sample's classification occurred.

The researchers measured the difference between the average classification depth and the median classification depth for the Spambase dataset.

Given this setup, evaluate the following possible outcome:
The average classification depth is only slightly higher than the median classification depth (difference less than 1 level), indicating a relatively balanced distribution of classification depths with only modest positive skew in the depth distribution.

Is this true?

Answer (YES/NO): YES